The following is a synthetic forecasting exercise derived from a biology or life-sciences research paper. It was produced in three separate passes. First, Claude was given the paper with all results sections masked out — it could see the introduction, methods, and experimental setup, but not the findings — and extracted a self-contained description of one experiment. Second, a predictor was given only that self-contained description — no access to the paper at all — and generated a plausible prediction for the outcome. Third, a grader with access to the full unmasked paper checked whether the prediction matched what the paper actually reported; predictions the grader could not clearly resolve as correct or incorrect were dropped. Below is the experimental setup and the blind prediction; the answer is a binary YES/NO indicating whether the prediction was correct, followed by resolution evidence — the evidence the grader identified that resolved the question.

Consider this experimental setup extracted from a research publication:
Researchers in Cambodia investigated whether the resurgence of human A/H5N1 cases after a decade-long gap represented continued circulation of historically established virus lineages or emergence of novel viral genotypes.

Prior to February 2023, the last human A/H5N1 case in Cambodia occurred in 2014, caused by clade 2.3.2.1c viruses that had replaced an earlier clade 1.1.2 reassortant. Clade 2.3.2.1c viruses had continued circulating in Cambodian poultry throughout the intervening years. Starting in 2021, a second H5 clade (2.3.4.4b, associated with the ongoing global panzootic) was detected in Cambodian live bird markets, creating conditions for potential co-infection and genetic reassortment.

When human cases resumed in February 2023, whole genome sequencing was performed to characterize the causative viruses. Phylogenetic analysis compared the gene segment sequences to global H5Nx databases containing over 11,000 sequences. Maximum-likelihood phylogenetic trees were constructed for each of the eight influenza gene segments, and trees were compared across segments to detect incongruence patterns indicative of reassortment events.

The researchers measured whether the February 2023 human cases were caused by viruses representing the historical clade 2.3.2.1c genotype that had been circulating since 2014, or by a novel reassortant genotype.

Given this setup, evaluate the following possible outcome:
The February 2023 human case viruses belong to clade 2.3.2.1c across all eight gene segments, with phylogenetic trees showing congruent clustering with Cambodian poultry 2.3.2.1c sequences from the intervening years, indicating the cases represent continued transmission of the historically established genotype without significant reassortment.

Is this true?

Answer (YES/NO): YES